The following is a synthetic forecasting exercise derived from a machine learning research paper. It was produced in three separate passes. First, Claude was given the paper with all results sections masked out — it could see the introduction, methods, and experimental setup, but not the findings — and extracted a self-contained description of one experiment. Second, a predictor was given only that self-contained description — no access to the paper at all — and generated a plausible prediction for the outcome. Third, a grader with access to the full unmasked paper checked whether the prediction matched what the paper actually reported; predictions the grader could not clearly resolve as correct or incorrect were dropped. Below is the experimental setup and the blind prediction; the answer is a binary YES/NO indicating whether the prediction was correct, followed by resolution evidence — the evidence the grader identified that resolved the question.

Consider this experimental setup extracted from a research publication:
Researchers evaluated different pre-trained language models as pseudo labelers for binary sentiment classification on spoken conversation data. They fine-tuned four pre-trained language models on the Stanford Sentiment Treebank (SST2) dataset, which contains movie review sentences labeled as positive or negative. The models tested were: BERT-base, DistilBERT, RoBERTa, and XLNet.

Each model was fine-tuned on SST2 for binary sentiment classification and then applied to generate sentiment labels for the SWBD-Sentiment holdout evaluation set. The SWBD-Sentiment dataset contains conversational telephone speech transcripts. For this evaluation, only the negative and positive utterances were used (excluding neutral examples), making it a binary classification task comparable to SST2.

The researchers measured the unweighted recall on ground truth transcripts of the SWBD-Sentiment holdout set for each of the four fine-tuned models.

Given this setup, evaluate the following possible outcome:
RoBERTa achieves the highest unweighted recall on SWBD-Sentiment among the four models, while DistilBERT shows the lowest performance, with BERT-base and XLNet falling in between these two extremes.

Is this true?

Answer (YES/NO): NO